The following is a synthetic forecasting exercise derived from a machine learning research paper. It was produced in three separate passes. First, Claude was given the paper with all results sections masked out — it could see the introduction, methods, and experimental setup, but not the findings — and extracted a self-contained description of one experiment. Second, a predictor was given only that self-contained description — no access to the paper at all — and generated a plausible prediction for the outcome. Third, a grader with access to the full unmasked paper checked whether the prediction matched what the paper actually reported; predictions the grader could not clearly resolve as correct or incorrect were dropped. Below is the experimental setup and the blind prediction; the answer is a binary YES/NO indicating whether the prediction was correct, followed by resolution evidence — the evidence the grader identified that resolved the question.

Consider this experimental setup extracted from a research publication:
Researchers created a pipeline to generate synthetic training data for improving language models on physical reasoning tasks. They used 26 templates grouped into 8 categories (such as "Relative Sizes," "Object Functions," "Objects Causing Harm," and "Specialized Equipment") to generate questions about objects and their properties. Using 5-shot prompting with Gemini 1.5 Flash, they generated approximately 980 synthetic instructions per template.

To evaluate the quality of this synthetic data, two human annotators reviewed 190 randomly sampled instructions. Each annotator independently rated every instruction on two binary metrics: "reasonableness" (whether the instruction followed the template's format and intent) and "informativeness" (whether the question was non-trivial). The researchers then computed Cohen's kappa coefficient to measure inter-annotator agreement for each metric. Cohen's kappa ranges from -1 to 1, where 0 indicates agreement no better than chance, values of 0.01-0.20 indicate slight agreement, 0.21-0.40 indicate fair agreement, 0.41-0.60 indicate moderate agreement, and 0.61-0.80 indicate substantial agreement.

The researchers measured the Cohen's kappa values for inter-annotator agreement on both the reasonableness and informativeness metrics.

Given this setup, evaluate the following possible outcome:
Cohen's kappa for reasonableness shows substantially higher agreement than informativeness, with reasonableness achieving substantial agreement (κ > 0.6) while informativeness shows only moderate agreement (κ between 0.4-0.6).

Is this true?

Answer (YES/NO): NO